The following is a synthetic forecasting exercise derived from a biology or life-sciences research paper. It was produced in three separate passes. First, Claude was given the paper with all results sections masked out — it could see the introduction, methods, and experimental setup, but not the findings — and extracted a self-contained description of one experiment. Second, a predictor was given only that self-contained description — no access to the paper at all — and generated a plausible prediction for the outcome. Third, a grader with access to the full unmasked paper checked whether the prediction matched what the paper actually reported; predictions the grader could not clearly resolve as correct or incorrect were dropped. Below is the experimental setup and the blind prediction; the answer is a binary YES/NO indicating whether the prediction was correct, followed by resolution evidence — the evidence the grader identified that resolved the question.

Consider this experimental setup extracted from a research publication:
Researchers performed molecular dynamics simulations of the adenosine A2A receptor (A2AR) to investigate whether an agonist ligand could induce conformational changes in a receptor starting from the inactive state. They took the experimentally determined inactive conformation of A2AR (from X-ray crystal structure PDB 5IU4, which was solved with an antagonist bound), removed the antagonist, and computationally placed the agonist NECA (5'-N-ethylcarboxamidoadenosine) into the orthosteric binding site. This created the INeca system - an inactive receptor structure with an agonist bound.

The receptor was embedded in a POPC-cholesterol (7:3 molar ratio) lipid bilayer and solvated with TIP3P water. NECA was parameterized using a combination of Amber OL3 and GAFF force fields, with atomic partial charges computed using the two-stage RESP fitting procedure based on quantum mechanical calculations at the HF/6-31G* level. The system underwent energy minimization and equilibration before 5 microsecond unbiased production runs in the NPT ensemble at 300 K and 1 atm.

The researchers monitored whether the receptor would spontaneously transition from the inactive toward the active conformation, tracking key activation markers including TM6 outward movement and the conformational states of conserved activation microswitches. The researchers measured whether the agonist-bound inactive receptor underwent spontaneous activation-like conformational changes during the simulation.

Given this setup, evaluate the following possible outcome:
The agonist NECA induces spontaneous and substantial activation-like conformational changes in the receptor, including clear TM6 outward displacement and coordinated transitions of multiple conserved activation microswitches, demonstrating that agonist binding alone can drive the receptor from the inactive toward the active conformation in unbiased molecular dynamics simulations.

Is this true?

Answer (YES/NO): NO